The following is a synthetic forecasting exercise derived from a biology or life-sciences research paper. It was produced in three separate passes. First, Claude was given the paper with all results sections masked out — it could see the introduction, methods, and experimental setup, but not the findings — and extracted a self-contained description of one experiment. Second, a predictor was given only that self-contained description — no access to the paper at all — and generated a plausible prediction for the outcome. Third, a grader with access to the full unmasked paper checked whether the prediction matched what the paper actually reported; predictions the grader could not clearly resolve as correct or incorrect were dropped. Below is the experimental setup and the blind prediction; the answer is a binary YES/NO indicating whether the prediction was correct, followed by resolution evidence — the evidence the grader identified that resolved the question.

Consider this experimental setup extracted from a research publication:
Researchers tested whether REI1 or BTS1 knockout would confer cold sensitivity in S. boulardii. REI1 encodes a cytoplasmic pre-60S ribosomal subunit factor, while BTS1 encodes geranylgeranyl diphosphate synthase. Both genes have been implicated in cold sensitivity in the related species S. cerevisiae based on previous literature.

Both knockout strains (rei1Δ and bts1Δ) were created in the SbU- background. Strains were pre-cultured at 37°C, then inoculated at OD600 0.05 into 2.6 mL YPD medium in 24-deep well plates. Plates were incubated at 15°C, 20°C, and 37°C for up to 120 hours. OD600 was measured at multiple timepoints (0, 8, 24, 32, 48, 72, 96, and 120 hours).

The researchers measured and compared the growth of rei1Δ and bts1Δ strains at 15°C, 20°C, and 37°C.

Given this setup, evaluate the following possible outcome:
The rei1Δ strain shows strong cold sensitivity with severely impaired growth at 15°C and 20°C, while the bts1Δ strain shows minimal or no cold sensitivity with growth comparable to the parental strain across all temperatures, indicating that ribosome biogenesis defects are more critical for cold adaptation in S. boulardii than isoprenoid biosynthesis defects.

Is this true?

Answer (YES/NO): NO